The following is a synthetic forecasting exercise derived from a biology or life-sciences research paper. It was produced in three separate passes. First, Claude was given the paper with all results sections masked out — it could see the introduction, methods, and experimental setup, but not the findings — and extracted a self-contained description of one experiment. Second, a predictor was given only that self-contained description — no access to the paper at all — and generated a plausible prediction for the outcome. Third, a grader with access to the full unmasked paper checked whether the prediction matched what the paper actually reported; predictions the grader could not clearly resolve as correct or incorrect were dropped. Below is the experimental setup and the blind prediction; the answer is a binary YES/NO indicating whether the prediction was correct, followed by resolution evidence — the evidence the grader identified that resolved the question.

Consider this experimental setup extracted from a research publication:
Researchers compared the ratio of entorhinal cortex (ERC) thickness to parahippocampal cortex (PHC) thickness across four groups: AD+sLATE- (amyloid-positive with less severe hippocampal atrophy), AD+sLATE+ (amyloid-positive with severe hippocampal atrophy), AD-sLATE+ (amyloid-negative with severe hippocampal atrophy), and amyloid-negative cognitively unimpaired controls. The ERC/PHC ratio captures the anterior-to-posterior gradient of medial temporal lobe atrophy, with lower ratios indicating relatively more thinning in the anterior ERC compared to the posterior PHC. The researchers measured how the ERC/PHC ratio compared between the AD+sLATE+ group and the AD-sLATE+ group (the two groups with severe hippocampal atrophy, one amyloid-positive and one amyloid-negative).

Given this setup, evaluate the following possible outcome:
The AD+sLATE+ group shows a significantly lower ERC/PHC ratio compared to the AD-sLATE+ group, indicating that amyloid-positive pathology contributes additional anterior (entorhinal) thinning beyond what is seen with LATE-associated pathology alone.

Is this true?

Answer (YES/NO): NO